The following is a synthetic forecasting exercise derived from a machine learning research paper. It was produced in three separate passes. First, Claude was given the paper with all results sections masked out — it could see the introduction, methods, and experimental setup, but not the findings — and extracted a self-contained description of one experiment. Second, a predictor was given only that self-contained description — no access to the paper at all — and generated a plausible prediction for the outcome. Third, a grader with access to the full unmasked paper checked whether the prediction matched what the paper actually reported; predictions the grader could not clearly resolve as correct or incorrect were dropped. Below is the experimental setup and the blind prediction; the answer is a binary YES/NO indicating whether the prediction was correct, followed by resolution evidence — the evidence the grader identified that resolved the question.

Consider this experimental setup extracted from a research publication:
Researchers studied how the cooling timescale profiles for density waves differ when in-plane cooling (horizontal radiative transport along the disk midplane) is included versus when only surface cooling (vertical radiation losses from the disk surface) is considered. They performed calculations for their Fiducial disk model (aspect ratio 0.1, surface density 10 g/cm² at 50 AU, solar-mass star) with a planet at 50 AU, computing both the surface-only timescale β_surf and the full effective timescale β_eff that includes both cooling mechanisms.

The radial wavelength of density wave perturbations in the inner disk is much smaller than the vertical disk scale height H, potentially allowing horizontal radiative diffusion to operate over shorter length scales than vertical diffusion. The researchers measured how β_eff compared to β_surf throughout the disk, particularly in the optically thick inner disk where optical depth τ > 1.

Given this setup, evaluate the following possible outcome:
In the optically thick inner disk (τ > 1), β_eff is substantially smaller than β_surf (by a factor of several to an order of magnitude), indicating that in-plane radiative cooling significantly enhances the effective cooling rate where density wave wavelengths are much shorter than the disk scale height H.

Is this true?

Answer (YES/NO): YES